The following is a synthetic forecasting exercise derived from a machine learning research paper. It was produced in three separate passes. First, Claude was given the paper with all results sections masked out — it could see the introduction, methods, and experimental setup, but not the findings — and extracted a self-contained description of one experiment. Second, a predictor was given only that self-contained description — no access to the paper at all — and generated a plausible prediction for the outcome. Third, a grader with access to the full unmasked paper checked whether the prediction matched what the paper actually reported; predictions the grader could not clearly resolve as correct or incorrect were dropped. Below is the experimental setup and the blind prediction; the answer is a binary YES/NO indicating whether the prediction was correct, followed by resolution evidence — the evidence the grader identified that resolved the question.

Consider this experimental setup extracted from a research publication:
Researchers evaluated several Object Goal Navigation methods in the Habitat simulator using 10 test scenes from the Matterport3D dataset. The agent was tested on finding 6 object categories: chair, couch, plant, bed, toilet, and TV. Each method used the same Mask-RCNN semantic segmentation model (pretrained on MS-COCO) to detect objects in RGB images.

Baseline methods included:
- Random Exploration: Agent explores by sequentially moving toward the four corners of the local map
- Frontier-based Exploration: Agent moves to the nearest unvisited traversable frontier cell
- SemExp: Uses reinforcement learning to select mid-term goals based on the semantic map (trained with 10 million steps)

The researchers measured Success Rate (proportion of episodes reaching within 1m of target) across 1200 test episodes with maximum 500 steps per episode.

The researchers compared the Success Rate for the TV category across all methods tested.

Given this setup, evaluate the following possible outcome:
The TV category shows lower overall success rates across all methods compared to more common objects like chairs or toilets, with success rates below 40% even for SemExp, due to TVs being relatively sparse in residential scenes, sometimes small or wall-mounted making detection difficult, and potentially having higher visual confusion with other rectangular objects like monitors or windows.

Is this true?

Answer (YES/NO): NO